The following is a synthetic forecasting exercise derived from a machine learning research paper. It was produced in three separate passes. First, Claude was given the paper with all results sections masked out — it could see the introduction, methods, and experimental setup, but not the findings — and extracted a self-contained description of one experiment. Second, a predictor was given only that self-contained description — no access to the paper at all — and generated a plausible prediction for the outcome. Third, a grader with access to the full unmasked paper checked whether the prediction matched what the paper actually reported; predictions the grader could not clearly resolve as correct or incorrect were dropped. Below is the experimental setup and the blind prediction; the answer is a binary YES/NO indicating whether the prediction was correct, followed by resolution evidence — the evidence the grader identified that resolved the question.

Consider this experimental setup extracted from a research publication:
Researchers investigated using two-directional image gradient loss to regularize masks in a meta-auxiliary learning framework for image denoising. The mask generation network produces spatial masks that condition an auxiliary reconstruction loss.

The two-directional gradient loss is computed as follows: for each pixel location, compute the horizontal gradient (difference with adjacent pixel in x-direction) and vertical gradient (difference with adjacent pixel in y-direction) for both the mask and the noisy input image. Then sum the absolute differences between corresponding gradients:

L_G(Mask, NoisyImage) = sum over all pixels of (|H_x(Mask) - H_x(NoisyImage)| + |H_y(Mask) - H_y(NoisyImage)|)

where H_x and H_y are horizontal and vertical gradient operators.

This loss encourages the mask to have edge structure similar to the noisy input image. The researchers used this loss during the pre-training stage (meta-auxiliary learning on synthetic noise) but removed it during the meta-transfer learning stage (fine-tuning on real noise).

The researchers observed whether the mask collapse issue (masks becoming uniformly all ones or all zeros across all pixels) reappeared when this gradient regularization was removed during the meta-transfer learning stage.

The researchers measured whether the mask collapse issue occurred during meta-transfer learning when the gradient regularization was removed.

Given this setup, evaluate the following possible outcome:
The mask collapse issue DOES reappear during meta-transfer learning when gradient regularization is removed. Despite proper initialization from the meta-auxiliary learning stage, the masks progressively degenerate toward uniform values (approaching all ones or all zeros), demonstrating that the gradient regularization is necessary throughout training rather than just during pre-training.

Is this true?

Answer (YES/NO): NO